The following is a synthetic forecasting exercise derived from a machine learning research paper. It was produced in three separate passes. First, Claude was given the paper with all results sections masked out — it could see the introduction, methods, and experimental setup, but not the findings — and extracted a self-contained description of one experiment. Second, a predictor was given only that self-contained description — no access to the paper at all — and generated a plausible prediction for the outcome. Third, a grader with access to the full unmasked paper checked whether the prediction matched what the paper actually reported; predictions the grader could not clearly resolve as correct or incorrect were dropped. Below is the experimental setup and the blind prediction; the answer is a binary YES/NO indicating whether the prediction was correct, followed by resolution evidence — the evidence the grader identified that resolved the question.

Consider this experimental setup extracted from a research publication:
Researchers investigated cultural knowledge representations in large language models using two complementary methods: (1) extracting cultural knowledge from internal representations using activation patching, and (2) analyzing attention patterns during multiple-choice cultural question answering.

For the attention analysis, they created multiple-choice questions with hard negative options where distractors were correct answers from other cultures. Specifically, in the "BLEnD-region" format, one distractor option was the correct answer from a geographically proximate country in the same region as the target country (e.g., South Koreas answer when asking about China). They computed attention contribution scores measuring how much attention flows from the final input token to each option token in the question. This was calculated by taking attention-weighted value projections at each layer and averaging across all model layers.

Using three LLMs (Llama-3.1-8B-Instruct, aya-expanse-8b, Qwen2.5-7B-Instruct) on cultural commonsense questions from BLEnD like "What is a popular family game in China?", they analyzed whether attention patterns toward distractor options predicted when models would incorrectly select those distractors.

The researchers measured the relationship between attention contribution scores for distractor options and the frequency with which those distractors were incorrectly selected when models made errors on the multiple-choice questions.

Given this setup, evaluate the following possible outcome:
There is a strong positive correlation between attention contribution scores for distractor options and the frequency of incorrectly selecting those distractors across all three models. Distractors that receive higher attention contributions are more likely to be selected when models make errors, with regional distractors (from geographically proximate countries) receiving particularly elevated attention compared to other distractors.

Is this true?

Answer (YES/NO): NO